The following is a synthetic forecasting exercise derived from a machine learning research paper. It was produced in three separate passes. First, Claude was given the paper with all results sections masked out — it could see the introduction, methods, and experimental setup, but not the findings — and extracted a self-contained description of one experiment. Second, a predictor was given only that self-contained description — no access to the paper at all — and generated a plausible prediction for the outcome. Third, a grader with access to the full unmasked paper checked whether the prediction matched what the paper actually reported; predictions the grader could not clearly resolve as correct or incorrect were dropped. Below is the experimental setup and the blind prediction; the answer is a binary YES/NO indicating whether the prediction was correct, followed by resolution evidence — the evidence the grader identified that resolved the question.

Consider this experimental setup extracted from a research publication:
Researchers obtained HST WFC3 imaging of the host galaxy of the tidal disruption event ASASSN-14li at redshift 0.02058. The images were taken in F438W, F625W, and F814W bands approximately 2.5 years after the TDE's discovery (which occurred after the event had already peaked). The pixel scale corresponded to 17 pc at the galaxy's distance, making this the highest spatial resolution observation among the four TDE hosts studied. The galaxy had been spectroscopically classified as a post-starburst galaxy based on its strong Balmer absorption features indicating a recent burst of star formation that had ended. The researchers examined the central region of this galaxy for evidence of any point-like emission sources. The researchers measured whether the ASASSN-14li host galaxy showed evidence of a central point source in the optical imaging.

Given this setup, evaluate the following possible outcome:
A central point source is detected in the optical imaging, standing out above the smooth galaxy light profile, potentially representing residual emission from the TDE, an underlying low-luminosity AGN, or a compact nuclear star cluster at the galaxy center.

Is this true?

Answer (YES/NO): YES